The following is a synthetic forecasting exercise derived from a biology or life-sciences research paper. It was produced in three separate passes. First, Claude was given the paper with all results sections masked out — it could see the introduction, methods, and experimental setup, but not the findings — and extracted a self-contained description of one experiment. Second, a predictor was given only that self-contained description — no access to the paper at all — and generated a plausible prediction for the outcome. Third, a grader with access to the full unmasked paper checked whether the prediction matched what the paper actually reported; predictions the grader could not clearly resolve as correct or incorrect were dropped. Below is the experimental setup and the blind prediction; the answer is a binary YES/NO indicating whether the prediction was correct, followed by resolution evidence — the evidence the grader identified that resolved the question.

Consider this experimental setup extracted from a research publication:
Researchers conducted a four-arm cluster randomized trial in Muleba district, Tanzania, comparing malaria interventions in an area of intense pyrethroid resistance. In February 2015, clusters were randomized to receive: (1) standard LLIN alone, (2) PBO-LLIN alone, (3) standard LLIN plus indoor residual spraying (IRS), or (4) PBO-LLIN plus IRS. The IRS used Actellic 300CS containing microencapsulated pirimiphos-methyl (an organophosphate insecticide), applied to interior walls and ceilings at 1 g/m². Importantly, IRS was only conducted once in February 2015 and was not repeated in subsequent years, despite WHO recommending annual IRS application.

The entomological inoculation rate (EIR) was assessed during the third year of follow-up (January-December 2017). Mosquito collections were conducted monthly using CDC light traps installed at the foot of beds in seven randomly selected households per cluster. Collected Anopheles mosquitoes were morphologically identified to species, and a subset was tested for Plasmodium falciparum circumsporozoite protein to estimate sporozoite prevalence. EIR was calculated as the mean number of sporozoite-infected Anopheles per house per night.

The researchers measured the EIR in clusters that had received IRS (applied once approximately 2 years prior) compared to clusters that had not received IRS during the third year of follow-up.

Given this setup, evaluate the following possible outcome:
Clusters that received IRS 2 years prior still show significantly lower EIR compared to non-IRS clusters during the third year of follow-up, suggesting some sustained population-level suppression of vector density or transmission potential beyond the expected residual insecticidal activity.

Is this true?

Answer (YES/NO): NO